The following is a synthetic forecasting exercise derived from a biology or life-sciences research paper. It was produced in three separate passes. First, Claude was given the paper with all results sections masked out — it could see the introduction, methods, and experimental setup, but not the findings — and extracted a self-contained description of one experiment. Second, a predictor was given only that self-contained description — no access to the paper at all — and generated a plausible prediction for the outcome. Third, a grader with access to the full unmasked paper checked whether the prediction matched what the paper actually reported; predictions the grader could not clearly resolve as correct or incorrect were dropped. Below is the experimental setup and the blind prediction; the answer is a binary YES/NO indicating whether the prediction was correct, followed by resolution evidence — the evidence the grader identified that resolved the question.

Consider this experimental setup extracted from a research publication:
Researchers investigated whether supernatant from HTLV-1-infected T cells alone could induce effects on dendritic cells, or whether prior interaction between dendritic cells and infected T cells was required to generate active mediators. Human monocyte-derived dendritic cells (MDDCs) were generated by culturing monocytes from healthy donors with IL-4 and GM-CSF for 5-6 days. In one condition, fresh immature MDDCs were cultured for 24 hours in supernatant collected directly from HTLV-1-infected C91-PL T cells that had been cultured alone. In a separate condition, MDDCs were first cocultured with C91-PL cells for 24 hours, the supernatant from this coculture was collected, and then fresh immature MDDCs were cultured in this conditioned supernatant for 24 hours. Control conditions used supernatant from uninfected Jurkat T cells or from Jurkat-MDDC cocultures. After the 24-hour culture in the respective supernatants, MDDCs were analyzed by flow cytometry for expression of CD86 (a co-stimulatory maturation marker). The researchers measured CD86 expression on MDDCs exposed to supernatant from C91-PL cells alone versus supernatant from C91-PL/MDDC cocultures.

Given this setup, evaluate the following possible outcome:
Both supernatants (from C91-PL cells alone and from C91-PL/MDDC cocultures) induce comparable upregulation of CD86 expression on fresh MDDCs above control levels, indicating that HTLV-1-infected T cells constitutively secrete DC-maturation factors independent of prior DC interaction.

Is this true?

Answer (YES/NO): NO